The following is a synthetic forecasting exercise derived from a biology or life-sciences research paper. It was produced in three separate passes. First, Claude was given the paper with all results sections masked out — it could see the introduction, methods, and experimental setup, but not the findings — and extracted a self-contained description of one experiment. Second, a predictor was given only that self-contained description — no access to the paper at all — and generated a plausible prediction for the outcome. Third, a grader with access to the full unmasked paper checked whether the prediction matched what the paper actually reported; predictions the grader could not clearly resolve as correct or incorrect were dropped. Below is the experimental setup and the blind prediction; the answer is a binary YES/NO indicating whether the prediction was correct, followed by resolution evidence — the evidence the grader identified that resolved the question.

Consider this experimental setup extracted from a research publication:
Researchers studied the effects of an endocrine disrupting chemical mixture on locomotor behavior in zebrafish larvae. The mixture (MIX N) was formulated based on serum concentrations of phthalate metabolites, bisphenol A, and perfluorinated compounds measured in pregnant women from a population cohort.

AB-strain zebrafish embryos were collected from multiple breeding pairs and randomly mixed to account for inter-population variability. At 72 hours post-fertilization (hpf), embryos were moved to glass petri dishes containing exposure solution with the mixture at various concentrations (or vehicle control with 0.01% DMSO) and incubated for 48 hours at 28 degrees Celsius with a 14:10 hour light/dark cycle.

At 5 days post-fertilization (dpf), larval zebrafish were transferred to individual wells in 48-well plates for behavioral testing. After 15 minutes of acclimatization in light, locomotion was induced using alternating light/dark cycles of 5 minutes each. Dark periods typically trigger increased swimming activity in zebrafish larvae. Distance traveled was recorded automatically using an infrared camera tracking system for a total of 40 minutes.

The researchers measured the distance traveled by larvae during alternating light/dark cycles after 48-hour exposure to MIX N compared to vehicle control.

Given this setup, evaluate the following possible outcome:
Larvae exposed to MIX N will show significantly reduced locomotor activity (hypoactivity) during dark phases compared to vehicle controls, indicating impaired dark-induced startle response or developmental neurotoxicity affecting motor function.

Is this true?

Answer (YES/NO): NO